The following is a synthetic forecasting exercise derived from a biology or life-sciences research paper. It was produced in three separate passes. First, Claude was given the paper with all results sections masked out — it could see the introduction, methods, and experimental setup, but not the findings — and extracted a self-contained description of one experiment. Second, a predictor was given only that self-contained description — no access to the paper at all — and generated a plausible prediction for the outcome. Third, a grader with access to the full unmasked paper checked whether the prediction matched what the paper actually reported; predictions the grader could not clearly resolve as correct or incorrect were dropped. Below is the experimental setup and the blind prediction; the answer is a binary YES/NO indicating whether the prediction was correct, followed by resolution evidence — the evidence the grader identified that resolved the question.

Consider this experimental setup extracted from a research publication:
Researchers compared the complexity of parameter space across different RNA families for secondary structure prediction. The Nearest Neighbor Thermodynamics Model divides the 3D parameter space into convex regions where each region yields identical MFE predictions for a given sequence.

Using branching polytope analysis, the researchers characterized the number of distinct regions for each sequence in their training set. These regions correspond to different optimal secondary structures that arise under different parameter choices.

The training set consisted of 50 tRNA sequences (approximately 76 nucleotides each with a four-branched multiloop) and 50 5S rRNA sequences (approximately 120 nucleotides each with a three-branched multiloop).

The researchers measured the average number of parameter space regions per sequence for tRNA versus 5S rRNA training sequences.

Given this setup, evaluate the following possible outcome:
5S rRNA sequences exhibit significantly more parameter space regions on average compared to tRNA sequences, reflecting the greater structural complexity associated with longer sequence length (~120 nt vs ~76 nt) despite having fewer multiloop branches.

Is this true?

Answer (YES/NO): YES